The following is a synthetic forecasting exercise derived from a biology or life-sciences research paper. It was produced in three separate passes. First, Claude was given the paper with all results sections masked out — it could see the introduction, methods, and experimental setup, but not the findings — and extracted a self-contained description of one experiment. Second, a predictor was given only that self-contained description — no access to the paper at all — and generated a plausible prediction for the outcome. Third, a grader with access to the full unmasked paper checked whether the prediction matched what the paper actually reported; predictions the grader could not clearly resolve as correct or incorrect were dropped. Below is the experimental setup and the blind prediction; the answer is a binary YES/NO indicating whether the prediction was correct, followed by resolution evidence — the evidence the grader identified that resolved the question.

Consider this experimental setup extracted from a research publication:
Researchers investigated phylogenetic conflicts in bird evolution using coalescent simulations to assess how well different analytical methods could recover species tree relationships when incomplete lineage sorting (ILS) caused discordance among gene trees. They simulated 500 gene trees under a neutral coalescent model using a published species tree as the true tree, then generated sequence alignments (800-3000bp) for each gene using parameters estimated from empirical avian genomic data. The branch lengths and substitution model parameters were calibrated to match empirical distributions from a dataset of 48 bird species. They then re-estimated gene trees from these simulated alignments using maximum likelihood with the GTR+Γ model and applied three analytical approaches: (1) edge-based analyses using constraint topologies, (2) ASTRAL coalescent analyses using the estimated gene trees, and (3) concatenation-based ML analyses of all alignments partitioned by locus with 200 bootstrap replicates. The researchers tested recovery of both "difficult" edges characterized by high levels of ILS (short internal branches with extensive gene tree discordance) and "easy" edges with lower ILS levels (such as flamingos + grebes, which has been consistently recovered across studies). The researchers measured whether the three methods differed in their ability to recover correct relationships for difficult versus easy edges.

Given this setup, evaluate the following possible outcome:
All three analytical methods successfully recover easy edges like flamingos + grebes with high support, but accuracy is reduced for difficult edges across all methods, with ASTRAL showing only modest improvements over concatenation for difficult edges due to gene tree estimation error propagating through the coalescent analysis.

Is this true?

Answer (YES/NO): YES